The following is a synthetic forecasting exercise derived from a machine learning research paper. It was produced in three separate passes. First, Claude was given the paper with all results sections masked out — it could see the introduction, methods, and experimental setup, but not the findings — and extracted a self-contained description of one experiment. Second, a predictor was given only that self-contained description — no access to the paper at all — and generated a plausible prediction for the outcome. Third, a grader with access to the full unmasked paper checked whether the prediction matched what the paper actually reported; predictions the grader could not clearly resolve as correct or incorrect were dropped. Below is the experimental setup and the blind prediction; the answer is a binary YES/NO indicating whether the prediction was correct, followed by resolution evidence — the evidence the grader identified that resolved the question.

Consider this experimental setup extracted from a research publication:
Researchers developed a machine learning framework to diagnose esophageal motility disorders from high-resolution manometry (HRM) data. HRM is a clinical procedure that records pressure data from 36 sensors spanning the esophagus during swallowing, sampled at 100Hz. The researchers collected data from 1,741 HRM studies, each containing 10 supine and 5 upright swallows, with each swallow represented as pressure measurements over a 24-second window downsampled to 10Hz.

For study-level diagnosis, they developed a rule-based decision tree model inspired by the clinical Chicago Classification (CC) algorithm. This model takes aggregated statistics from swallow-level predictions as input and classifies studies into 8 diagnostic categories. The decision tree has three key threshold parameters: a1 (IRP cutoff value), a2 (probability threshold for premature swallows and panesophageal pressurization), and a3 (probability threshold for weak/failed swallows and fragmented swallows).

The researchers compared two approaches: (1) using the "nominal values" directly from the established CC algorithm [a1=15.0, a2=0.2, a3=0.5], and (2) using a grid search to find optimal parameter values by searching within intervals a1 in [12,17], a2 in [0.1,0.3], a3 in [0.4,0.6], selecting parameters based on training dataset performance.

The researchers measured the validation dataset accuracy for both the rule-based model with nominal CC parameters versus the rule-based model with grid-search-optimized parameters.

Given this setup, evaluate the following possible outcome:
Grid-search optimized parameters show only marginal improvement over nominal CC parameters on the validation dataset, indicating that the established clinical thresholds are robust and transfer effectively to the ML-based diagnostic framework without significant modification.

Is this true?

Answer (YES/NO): YES